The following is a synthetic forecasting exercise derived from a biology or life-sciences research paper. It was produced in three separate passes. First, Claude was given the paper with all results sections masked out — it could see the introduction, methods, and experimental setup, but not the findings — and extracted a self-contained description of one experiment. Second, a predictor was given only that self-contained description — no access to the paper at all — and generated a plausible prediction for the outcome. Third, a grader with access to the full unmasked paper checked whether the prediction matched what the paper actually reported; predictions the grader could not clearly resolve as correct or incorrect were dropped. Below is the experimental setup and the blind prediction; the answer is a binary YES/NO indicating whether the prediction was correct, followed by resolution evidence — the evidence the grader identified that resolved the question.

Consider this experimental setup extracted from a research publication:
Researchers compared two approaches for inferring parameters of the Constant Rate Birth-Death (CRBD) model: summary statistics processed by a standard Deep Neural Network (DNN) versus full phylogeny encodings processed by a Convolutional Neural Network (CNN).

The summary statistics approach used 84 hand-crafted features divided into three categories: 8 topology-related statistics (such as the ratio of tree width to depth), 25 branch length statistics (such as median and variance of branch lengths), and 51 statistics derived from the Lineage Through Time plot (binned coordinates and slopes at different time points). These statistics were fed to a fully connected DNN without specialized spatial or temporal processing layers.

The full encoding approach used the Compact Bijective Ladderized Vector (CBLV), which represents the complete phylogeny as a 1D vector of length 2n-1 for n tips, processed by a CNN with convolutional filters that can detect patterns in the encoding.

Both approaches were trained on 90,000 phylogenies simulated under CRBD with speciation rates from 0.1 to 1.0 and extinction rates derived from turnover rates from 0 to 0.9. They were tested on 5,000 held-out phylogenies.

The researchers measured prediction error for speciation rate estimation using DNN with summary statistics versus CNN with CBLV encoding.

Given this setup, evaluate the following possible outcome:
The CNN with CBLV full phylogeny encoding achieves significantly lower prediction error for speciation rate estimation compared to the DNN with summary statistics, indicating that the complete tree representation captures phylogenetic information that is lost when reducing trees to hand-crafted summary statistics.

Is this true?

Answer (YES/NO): NO